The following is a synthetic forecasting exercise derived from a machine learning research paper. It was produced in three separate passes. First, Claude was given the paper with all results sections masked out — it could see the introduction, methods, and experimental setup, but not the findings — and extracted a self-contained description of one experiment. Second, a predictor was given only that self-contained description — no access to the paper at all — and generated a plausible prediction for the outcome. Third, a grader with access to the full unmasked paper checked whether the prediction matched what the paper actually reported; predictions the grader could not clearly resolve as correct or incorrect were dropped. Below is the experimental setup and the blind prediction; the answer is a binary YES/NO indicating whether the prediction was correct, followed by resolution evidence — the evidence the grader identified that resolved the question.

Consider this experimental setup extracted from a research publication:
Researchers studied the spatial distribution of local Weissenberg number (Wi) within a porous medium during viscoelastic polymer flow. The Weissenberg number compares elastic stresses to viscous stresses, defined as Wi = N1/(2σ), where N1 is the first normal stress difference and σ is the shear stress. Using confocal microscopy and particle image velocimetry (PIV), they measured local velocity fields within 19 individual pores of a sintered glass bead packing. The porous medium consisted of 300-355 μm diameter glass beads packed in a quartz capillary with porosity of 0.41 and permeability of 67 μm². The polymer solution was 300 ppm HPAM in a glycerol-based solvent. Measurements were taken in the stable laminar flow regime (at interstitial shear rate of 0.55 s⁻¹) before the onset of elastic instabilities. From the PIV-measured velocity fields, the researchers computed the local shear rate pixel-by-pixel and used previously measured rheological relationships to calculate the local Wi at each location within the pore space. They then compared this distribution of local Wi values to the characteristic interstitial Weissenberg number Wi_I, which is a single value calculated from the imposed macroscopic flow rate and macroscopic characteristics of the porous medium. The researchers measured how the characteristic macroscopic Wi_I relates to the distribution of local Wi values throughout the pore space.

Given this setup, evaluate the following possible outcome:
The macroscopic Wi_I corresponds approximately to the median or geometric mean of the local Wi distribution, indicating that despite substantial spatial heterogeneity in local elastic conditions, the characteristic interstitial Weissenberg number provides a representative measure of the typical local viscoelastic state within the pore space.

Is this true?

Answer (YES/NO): NO